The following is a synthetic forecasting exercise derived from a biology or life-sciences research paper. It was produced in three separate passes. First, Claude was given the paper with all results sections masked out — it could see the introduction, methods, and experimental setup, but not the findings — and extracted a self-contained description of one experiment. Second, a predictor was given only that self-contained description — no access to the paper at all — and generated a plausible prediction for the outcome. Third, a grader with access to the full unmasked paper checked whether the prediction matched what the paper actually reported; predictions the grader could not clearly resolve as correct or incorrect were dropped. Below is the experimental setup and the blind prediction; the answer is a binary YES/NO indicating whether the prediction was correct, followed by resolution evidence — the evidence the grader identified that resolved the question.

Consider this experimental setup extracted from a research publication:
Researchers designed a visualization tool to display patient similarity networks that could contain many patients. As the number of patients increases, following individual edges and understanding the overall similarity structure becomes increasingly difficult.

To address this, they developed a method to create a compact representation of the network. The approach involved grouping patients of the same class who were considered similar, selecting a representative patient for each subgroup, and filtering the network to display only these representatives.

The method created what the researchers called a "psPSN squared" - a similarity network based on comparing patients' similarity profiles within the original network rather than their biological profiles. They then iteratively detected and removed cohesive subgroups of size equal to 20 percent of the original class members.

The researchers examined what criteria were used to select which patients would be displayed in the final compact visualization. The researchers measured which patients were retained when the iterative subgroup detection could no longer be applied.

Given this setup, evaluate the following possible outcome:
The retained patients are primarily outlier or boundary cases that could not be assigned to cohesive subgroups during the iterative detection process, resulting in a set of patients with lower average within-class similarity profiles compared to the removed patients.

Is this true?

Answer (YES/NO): NO